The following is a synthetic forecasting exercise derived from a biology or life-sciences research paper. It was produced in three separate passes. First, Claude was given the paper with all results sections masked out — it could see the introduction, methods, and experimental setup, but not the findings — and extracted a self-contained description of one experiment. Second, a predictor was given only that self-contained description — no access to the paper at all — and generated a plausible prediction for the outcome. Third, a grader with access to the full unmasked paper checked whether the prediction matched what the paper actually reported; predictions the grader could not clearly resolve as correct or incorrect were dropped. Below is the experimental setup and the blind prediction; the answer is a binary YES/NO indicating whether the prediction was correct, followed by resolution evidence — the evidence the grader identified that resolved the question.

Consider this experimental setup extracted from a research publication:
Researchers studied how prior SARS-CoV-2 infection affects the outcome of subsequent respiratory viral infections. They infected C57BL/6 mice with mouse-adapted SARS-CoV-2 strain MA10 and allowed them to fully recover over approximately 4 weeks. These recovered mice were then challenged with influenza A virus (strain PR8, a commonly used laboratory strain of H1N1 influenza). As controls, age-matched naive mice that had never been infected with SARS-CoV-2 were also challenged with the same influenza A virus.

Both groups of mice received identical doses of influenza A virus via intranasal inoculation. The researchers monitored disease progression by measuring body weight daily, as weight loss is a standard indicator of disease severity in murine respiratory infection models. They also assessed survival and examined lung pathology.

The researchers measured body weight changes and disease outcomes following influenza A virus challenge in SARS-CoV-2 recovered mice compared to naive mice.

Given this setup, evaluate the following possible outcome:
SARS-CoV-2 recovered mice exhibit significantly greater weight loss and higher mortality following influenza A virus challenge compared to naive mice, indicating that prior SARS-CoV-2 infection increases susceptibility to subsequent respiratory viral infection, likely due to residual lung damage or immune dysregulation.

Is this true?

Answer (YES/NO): NO